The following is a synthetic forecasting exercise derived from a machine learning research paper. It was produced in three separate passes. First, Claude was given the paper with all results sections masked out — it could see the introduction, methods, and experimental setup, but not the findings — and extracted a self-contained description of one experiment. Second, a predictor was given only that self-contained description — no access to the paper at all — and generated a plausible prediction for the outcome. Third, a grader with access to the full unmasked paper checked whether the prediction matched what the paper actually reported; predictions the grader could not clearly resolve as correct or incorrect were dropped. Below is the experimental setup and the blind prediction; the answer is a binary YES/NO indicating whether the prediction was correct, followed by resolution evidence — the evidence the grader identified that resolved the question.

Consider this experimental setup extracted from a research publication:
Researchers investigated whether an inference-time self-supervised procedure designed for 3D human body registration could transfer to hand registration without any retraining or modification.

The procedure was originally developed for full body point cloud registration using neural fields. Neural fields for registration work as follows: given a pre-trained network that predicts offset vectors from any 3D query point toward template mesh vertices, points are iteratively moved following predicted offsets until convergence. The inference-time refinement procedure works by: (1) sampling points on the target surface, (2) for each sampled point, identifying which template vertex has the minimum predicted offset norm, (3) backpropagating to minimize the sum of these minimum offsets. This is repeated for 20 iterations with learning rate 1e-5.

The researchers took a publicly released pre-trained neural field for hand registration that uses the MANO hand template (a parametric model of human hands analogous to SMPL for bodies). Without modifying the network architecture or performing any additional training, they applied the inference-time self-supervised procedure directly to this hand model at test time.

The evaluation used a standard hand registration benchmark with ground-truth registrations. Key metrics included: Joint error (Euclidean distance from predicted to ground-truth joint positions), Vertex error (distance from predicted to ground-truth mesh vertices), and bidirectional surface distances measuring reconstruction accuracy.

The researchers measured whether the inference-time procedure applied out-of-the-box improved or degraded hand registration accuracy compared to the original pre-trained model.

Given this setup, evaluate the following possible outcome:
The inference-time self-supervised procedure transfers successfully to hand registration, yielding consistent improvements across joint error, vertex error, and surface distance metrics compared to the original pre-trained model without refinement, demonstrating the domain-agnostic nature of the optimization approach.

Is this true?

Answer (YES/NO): YES